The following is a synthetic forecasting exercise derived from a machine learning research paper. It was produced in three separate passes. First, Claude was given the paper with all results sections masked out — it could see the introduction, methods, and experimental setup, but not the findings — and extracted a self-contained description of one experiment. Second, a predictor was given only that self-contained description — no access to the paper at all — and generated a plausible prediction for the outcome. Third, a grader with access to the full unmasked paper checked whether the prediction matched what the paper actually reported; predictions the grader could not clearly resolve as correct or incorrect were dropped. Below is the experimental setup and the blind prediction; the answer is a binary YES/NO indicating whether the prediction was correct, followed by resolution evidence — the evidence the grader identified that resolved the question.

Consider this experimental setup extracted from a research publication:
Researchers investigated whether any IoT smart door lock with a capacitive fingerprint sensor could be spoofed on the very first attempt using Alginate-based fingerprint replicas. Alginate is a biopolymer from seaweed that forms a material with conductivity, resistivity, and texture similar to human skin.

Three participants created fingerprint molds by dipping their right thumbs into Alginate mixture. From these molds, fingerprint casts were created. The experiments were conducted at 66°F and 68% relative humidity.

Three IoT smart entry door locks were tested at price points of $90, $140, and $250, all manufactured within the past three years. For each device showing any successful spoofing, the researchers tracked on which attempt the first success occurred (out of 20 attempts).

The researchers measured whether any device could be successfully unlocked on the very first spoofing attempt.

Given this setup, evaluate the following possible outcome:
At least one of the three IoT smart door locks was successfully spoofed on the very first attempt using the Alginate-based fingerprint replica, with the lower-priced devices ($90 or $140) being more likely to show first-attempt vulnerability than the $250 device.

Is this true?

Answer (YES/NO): NO